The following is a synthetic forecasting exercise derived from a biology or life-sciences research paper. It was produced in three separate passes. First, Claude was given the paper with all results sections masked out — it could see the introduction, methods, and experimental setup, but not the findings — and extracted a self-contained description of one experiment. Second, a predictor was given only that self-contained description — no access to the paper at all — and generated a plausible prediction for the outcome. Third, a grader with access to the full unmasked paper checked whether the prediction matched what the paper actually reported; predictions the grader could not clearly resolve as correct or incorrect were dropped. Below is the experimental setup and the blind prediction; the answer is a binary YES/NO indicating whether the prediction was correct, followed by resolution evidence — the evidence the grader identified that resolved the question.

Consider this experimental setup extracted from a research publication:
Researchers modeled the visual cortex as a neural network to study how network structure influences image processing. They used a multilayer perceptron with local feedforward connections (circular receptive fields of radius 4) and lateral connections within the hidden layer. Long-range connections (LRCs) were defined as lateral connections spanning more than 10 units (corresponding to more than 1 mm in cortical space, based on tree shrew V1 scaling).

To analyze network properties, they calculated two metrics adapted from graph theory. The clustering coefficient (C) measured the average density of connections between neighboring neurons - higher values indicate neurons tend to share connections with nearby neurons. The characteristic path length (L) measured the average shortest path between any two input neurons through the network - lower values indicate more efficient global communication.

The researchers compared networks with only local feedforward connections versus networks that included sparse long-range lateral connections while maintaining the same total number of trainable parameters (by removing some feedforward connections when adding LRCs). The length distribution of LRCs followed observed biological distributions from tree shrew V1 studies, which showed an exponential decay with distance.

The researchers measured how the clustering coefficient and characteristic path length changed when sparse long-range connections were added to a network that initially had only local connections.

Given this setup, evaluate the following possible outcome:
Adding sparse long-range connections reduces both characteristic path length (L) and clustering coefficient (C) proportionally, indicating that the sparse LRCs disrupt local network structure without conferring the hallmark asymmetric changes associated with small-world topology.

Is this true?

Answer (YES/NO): NO